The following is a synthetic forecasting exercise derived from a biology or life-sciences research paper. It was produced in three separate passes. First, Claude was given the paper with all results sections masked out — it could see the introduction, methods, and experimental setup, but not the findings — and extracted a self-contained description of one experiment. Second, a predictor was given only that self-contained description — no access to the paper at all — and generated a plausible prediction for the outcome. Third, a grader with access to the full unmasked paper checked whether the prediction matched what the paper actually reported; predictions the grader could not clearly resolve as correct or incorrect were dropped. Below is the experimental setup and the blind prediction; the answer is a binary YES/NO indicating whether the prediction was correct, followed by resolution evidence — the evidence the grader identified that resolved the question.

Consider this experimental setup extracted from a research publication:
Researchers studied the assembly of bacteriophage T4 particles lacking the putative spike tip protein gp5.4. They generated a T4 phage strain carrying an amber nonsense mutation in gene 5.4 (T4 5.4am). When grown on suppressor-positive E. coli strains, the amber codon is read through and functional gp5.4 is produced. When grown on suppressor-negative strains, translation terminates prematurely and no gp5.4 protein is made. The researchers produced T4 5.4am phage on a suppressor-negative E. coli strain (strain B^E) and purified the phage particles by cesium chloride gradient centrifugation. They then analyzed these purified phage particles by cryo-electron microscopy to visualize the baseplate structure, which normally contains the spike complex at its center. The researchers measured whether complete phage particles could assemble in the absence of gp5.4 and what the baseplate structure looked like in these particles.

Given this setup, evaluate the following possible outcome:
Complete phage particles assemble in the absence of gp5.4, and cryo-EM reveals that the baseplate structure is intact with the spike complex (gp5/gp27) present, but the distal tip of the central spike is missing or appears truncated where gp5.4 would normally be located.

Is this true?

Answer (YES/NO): YES